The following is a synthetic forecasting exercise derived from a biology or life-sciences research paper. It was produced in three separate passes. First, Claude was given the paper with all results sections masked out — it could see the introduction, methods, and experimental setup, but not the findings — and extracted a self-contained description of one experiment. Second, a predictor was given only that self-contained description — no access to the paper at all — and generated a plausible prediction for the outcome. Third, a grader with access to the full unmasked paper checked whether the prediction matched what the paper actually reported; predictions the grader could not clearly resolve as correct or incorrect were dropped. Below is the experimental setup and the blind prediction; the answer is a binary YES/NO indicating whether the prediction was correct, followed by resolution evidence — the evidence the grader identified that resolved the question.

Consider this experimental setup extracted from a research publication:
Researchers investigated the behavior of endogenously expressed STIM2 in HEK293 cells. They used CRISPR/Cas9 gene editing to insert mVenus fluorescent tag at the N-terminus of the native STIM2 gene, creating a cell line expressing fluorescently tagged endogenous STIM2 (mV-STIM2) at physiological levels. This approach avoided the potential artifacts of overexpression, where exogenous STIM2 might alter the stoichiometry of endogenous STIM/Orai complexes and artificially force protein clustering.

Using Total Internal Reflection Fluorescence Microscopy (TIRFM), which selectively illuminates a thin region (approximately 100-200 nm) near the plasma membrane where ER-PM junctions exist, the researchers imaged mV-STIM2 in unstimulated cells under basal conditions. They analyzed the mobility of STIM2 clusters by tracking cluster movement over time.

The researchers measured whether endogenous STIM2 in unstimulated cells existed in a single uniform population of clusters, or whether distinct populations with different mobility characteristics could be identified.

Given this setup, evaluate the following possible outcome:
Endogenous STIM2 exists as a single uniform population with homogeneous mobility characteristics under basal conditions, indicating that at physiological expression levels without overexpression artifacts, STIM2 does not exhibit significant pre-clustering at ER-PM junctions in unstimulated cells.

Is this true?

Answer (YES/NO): NO